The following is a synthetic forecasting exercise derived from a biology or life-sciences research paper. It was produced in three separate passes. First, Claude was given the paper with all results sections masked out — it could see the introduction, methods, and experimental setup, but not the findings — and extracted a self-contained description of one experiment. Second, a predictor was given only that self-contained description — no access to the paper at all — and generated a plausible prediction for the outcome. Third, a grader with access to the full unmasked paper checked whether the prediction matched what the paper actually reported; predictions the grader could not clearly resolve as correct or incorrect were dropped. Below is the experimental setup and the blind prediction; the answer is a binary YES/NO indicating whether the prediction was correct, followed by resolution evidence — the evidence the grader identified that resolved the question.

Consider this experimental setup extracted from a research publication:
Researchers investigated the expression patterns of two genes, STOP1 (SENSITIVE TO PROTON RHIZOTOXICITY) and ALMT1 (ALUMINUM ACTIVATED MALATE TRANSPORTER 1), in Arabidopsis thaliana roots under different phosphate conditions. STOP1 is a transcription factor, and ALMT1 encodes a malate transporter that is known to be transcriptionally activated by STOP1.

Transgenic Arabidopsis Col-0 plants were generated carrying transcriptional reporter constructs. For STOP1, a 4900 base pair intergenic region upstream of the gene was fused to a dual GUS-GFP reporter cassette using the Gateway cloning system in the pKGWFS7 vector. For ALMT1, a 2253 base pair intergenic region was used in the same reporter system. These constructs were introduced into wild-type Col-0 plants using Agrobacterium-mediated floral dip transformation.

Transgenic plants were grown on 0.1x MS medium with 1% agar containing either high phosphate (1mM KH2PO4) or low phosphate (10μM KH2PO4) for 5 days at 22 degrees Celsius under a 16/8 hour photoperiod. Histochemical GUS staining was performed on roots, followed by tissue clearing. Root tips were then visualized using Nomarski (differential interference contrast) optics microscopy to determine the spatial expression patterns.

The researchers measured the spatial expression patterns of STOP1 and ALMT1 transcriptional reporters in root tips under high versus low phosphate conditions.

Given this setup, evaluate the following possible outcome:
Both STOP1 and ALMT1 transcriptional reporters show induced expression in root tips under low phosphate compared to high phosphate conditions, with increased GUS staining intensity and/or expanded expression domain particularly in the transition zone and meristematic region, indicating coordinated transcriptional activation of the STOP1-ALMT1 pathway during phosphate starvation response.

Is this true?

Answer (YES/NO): NO